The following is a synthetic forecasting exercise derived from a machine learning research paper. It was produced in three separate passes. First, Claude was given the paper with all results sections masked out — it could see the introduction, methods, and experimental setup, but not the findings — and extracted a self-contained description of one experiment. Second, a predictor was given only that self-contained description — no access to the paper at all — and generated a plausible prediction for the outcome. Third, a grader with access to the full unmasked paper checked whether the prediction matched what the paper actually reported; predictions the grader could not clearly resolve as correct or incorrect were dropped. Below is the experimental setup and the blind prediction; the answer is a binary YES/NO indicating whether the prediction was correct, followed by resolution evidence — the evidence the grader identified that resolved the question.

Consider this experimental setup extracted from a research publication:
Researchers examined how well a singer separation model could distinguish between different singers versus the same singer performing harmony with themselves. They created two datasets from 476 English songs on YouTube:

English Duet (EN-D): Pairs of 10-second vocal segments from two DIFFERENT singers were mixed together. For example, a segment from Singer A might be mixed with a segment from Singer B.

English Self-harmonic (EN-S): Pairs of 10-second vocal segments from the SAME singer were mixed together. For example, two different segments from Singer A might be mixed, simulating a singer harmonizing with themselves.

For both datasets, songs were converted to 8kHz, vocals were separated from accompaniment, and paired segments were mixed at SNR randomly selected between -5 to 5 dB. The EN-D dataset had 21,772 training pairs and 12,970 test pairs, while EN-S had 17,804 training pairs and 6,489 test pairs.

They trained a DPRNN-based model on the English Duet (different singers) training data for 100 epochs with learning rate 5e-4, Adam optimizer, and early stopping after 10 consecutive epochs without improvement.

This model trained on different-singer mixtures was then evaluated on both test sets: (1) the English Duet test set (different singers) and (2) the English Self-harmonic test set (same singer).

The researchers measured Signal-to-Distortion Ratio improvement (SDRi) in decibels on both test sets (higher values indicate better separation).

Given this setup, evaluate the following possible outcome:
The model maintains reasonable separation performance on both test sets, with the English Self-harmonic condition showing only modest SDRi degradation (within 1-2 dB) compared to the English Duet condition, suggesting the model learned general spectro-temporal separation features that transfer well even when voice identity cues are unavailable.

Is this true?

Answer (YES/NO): NO